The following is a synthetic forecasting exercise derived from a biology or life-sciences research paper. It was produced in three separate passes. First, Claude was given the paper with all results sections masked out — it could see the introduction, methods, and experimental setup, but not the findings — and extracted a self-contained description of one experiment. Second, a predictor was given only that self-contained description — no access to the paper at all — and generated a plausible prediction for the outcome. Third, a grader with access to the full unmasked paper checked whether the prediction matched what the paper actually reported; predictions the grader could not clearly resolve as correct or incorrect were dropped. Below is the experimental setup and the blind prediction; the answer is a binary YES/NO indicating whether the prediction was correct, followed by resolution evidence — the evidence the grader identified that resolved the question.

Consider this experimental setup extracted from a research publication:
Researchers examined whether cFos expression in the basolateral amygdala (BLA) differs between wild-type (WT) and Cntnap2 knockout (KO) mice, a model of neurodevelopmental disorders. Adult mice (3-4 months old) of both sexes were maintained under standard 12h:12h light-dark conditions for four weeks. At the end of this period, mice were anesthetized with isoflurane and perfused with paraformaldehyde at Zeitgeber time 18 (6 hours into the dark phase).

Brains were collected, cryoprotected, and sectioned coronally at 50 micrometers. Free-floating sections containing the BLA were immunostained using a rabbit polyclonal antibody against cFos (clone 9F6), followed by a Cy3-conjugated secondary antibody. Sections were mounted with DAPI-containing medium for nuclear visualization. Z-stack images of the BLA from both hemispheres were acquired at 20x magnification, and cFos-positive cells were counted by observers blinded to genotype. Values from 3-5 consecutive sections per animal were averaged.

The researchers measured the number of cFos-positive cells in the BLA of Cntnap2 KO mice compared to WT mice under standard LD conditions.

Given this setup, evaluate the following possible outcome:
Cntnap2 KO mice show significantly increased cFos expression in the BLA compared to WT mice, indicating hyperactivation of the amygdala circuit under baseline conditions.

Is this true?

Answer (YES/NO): NO